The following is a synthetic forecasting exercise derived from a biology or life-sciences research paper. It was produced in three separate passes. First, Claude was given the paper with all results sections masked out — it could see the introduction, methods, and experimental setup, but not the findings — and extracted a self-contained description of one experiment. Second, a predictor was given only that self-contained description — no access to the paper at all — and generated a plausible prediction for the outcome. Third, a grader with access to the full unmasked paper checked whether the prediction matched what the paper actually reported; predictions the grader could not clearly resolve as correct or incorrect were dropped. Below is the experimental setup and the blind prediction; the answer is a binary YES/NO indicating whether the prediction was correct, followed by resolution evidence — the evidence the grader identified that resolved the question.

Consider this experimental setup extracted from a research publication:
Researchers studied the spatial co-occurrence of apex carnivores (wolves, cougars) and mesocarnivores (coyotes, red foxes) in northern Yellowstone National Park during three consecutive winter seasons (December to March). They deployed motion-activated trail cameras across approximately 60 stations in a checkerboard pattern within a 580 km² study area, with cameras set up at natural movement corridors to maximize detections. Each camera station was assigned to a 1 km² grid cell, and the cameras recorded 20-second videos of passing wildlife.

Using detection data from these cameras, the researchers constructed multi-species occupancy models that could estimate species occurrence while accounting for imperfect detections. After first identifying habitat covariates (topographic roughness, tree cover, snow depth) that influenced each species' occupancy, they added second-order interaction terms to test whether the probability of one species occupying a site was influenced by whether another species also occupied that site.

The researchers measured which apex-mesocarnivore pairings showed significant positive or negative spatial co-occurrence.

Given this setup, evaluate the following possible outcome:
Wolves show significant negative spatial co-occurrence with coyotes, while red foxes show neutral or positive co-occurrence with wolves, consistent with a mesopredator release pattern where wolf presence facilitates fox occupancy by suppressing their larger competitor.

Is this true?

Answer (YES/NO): NO